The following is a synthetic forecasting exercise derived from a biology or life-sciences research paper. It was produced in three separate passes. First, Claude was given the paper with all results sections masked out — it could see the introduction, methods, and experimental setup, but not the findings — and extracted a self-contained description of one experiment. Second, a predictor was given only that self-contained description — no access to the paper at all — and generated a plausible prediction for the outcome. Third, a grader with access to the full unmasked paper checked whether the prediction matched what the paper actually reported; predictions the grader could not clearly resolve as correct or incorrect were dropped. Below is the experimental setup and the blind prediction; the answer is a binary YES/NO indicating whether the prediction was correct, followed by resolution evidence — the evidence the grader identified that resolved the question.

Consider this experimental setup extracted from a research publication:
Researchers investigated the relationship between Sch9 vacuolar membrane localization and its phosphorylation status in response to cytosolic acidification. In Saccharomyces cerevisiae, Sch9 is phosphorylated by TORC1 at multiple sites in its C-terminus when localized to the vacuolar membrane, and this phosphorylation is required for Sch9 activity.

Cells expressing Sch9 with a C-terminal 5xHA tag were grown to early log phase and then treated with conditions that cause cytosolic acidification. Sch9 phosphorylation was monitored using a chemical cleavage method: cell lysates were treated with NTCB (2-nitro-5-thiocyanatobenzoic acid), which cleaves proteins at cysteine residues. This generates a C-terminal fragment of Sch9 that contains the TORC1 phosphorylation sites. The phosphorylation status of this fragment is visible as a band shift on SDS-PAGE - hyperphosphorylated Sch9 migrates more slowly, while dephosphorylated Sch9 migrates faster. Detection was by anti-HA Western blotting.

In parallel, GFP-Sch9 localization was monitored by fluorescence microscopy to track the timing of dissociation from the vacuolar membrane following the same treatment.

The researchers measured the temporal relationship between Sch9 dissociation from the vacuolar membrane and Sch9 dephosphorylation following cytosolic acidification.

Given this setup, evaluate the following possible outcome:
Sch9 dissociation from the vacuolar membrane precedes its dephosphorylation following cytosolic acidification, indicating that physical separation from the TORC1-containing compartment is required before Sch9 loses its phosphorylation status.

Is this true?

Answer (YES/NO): YES